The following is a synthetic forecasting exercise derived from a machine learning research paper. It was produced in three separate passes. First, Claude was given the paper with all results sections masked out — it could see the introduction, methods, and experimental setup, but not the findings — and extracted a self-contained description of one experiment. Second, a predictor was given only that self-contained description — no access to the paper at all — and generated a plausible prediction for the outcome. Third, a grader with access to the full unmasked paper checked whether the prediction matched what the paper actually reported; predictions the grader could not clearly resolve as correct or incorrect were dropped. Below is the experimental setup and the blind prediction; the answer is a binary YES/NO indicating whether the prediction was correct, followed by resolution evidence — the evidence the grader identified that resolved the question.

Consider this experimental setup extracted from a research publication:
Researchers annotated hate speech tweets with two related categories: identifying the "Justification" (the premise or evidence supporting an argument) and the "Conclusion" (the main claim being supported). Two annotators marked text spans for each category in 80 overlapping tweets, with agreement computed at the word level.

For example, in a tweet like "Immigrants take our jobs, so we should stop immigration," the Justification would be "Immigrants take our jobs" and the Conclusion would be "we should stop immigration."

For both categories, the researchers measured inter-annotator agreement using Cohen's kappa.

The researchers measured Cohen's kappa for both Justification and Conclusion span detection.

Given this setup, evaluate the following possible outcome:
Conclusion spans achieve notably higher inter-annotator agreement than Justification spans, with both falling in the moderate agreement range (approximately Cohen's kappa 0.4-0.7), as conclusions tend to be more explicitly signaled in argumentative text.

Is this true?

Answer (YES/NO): NO